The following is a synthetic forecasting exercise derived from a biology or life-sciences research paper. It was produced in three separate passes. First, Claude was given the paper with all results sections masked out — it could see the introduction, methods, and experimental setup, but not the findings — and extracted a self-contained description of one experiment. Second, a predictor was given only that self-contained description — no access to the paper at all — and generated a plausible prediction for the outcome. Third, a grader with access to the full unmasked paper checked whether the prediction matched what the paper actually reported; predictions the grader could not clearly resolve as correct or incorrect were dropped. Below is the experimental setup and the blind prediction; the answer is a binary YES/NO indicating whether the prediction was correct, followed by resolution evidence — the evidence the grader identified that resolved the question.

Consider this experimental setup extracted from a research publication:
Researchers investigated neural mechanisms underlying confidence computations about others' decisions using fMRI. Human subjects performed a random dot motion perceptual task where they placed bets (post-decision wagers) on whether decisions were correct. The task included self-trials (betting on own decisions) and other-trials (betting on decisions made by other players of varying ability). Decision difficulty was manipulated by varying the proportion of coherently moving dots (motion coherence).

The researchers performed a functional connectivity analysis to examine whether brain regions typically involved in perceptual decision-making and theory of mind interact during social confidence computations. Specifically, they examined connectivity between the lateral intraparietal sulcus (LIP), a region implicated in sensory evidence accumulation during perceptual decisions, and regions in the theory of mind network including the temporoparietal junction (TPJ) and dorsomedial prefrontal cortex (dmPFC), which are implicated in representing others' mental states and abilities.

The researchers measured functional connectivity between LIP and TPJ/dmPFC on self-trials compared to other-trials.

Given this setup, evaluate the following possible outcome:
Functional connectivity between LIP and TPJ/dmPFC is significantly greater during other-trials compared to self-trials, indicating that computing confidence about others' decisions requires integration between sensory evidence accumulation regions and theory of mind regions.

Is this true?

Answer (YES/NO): YES